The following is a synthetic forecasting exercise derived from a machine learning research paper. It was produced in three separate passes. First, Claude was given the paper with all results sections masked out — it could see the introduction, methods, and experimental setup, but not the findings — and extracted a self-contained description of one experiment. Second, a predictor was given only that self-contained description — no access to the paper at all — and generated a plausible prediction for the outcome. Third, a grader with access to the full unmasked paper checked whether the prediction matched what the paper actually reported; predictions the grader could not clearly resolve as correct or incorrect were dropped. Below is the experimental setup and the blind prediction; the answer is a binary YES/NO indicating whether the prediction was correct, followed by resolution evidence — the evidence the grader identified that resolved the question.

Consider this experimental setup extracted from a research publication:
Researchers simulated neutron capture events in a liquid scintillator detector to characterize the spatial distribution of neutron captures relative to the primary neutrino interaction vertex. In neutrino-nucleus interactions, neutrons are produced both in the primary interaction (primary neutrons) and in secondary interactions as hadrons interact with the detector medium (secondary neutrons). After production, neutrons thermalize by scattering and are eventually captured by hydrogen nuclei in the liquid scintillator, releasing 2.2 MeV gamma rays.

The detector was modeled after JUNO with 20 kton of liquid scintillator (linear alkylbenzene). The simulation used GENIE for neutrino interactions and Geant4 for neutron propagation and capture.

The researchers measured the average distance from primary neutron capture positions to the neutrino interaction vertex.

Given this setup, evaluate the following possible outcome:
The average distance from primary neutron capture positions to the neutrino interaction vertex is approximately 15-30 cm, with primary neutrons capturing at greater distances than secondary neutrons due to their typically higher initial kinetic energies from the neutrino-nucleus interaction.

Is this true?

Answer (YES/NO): NO